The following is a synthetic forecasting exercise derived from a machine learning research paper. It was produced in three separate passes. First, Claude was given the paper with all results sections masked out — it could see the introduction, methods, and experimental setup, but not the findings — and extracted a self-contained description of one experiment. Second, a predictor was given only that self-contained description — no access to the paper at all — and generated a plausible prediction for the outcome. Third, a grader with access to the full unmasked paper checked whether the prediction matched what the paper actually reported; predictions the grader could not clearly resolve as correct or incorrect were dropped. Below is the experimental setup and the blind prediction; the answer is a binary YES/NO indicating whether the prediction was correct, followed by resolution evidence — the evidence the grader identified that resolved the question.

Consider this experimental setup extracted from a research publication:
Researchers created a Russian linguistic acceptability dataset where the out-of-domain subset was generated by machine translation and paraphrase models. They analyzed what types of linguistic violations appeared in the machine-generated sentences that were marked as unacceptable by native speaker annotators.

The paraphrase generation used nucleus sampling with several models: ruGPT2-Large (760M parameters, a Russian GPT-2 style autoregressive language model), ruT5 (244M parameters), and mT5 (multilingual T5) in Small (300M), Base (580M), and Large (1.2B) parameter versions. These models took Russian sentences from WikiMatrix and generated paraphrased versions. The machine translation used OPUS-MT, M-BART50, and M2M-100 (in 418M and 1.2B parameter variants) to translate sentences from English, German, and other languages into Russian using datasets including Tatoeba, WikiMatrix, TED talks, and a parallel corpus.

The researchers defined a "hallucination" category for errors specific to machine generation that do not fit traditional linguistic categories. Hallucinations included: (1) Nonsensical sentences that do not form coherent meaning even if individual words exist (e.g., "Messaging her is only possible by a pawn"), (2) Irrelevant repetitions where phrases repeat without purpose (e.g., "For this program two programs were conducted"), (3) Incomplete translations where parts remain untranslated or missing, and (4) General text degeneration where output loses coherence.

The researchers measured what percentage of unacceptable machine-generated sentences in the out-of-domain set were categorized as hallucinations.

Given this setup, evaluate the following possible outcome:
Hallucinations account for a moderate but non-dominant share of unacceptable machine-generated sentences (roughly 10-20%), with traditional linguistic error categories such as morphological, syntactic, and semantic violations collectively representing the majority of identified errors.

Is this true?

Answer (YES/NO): NO